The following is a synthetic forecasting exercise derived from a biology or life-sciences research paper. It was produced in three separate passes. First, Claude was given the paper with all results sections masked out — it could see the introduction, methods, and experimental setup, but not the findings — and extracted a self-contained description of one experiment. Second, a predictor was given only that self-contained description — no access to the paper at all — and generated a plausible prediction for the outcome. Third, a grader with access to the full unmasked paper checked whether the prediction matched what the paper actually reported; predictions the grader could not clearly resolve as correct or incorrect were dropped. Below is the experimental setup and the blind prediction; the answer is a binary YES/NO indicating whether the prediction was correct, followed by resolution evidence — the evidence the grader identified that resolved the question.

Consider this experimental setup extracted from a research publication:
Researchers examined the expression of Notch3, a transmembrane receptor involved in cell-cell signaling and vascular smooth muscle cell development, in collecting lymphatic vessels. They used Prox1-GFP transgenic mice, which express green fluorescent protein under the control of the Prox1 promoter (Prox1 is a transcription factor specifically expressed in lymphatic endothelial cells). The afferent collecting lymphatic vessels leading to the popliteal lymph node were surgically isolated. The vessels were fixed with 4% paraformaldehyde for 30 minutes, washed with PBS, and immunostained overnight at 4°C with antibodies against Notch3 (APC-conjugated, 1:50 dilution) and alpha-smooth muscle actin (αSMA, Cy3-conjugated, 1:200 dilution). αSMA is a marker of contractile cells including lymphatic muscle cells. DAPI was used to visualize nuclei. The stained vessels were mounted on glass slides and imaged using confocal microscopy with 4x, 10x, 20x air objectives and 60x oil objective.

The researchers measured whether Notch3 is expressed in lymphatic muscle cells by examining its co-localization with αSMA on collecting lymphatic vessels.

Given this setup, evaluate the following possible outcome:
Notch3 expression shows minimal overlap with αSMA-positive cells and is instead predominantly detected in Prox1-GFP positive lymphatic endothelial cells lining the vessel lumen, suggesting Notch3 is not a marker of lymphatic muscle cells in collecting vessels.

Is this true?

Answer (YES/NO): NO